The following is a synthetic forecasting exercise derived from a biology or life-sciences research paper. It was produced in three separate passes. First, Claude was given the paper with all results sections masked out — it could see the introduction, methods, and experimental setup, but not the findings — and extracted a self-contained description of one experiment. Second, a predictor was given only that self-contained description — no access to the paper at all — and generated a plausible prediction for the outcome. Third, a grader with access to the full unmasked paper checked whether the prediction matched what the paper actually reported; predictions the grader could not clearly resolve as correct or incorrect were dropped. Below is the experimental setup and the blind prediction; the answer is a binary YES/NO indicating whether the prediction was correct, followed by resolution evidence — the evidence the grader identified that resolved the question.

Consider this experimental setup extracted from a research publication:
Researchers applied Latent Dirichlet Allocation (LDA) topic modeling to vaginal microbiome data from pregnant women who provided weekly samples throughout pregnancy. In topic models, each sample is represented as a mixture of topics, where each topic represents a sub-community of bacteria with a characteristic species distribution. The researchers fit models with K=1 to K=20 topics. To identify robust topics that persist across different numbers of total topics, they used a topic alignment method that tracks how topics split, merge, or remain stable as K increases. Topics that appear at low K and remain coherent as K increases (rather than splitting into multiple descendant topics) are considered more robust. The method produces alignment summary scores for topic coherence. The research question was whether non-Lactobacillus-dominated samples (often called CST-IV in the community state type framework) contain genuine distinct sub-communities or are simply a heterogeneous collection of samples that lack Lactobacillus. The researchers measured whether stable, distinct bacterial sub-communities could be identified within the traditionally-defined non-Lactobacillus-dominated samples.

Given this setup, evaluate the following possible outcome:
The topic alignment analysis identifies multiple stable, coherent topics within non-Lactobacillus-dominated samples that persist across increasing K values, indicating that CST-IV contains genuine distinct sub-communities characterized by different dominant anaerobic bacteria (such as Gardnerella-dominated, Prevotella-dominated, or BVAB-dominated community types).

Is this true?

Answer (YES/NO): YES